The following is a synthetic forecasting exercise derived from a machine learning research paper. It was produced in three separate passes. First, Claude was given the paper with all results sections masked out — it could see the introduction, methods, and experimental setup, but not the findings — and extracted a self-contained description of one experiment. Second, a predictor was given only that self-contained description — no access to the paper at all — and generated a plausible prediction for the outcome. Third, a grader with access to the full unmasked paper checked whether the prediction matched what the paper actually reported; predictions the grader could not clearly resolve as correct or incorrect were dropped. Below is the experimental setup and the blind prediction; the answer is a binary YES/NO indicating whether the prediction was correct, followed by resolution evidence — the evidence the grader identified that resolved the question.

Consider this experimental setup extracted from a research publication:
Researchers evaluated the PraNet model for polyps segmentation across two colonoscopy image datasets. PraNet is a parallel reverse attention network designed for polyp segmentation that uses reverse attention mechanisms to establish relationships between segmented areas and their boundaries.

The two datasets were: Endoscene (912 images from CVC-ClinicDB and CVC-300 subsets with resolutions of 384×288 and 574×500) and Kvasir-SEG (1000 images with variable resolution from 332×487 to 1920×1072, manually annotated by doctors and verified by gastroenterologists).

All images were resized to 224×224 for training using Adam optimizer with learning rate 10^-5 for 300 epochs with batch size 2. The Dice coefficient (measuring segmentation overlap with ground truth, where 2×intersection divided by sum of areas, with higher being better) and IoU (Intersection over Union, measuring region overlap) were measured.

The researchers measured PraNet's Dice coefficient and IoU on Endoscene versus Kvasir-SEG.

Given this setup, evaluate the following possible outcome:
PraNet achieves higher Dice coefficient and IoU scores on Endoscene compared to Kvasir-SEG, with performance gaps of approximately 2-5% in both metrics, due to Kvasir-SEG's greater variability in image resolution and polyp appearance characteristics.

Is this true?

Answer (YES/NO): NO